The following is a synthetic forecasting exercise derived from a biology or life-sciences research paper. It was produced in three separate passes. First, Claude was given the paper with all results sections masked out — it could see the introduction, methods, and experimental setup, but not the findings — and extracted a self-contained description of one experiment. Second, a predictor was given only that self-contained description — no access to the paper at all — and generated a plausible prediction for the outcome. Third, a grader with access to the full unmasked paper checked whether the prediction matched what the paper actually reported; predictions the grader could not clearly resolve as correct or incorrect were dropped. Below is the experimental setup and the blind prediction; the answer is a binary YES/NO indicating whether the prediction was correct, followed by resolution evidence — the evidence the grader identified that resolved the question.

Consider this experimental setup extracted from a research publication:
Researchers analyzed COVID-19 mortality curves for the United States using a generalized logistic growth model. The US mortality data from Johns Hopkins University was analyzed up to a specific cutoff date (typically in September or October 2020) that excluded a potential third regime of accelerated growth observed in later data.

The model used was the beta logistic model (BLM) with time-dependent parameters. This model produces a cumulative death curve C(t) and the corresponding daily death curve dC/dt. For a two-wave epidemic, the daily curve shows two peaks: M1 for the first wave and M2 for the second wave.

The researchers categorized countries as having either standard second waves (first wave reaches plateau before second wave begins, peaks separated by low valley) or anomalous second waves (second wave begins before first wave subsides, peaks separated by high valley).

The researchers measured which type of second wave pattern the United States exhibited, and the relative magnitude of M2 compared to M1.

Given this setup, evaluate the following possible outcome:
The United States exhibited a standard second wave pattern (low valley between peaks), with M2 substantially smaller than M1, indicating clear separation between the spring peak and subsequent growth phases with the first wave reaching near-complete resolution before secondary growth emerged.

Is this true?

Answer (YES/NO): NO